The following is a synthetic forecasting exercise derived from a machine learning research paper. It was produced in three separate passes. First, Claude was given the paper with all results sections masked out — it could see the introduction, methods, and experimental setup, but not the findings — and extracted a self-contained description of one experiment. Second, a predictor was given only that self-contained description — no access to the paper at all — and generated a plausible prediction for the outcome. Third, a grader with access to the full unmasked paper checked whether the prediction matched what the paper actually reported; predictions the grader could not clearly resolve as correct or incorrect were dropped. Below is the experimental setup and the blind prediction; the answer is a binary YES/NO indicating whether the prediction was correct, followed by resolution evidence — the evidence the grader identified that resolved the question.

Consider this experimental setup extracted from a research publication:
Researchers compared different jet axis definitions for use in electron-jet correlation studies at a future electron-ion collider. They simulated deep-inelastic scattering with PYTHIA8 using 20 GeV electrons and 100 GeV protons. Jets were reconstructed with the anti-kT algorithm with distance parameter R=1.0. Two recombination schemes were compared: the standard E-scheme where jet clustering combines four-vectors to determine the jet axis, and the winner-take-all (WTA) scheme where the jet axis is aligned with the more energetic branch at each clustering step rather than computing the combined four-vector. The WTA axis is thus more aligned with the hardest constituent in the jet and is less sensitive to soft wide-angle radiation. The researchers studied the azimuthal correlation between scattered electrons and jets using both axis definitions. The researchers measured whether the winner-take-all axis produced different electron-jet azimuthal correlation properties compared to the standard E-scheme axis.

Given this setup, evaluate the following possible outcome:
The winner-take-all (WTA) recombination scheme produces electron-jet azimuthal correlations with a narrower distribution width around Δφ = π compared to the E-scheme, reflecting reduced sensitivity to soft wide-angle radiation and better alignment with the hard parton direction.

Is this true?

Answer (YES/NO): NO